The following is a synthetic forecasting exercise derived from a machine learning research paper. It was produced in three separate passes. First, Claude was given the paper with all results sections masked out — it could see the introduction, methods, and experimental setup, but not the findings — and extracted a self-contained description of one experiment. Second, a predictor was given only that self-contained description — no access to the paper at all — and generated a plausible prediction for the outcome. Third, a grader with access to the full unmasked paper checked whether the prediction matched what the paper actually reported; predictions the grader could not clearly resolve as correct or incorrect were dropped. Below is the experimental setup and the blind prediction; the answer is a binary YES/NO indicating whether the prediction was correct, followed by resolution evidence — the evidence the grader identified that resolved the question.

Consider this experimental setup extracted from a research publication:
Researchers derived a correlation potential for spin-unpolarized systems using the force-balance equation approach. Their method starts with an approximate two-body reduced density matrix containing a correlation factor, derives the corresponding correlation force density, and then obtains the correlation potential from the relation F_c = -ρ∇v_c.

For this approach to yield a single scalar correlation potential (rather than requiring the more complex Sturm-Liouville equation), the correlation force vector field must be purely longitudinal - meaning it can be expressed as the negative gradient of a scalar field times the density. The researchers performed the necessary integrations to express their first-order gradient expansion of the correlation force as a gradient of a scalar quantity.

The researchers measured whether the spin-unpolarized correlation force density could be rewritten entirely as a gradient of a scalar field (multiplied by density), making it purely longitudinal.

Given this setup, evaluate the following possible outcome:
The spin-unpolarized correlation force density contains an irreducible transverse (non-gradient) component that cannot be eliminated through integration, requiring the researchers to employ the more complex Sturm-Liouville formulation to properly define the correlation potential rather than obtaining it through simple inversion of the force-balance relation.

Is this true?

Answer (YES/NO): NO